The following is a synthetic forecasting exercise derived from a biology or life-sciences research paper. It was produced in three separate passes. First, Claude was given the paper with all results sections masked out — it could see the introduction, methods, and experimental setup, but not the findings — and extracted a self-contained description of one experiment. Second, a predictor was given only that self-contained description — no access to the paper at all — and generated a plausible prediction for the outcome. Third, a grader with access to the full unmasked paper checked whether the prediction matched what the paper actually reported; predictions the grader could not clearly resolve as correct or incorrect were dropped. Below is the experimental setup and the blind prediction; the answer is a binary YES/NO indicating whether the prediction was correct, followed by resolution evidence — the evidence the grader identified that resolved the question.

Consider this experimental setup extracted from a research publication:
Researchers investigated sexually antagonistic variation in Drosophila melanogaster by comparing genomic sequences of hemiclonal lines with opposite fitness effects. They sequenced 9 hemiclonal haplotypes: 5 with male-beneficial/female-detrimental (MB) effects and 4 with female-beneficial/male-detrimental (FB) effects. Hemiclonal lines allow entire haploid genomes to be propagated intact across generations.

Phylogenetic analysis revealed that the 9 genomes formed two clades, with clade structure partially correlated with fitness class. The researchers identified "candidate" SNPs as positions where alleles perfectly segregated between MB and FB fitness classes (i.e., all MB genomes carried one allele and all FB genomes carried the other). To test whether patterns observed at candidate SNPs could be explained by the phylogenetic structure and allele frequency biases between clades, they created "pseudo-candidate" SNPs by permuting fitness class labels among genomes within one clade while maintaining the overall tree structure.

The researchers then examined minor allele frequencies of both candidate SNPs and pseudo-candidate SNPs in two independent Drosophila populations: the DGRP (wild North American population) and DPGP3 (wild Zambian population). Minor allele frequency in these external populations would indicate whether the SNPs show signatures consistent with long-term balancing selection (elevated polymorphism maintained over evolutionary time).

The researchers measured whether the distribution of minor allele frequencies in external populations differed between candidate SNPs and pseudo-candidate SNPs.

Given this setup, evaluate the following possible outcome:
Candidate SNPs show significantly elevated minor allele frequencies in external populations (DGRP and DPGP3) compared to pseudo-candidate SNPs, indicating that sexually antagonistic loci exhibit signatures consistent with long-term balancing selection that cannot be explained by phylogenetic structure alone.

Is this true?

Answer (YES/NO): NO